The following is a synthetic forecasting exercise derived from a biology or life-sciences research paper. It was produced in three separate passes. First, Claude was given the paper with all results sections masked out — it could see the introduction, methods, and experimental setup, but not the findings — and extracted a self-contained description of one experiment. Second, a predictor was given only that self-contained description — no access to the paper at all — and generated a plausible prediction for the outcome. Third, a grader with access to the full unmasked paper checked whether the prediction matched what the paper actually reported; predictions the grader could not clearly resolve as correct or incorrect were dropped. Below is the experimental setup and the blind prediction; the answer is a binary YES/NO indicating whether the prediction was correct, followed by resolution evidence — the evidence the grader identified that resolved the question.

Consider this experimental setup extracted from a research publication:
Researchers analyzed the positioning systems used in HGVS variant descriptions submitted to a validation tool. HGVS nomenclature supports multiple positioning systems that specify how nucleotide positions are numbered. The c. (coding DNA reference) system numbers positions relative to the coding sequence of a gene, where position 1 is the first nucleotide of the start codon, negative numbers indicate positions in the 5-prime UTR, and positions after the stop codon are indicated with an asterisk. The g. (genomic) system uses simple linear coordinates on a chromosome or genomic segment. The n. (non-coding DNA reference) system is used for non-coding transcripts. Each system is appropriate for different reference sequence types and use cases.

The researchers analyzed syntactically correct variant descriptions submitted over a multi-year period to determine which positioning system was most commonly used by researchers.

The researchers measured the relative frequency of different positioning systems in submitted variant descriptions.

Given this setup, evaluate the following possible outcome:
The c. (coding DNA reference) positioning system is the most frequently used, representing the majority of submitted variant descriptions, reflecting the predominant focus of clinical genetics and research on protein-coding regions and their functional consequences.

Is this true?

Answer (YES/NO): YES